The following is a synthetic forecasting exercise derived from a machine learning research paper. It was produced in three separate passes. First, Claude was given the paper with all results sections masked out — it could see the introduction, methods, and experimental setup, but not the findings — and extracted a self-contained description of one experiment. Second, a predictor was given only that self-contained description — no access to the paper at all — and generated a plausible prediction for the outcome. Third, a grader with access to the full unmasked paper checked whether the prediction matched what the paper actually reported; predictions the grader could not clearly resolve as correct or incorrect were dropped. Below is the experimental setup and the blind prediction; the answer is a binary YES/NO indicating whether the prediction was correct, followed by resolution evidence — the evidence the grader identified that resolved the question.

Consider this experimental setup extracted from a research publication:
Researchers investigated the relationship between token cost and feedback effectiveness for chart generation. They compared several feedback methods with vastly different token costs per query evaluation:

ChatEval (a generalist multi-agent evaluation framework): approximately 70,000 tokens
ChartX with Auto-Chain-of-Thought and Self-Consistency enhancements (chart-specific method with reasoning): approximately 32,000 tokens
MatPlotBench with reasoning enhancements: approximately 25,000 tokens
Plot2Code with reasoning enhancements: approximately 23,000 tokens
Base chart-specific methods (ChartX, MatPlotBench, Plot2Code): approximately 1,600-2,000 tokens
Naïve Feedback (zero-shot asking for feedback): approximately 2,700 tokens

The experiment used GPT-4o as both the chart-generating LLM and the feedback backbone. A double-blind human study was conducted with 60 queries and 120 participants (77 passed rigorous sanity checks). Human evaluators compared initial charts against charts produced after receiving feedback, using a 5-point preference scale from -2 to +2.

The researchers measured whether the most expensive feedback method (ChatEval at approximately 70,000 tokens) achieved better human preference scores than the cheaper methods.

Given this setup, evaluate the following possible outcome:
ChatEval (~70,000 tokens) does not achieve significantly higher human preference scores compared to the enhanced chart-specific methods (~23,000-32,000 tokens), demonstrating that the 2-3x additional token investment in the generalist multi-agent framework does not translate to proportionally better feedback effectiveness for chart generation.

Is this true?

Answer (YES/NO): YES